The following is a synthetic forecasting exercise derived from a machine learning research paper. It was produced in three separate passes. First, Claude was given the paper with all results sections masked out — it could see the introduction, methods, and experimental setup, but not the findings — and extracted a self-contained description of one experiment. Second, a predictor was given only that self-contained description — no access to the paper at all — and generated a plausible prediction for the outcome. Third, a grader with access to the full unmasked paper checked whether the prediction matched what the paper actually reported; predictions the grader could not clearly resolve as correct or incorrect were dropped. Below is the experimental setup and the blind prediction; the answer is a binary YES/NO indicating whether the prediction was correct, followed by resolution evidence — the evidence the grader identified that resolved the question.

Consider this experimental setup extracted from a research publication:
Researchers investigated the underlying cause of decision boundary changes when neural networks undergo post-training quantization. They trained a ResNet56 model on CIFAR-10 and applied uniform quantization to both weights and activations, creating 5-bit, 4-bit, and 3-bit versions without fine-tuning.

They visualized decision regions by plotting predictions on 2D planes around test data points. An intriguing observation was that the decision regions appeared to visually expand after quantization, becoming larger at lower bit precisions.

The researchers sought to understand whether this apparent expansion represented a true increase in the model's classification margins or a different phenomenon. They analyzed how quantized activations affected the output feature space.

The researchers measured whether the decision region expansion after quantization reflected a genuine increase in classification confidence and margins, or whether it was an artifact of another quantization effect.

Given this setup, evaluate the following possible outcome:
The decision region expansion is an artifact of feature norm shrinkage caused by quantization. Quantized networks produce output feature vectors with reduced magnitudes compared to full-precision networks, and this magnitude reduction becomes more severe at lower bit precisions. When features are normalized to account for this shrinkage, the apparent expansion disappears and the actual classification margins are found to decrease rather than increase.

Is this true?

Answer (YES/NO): NO